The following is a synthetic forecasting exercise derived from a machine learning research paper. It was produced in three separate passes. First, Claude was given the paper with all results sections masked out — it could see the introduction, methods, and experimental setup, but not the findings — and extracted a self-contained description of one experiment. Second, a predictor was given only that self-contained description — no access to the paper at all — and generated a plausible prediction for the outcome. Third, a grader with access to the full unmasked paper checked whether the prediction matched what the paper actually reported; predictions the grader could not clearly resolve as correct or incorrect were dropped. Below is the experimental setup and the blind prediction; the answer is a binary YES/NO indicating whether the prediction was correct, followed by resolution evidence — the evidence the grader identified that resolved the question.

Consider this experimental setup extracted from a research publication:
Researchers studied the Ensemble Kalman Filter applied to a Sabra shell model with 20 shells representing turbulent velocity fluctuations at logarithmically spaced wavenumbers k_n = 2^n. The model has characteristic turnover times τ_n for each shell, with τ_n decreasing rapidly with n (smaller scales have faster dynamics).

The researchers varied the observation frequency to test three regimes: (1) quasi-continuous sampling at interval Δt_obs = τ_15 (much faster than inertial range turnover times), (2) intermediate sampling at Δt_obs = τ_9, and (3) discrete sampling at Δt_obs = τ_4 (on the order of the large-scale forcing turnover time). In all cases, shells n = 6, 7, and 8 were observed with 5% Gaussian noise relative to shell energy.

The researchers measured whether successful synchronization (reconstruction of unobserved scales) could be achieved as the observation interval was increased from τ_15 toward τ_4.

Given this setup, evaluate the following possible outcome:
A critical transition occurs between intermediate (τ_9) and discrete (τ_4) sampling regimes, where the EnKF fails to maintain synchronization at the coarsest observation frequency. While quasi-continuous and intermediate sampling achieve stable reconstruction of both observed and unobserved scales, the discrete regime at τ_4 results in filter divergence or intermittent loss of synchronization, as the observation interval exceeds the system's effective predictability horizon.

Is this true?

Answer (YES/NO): NO